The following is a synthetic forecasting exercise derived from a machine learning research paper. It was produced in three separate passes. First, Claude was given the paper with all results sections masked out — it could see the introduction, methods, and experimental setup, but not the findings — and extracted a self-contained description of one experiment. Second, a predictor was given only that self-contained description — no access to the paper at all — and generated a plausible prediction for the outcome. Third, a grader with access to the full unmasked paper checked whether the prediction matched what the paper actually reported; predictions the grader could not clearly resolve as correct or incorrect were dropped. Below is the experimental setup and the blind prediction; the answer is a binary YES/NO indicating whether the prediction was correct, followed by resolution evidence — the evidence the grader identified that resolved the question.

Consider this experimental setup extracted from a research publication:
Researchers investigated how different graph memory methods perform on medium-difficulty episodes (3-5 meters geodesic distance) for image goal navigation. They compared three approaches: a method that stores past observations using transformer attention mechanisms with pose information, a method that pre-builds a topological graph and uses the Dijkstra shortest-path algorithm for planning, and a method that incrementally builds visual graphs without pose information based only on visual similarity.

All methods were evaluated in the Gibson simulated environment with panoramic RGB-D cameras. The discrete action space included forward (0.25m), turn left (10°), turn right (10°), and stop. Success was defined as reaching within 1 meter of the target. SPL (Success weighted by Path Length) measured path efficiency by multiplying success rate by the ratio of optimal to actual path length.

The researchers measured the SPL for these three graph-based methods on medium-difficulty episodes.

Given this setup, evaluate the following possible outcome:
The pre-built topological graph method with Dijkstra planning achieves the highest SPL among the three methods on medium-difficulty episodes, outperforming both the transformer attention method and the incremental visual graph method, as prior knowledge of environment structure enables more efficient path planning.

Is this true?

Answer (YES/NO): NO